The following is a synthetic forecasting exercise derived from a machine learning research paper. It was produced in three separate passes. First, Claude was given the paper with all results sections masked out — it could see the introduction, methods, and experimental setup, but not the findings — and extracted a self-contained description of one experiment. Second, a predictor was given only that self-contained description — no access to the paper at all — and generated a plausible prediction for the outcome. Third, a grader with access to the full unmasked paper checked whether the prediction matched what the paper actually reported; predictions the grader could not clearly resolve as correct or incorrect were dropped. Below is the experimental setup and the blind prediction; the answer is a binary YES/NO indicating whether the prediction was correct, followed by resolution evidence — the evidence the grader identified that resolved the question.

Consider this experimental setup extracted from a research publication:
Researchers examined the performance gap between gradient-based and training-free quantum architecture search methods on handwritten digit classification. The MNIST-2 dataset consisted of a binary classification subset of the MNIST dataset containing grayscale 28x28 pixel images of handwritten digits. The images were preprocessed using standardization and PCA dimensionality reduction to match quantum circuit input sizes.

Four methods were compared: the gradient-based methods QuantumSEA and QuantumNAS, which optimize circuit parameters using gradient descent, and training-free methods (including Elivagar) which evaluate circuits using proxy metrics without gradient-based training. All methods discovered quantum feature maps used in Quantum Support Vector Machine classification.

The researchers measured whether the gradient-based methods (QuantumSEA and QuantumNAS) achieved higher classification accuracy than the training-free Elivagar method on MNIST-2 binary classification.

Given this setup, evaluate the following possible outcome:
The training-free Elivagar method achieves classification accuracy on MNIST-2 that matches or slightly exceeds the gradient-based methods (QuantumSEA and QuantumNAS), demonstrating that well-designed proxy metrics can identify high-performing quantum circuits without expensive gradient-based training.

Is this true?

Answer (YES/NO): NO